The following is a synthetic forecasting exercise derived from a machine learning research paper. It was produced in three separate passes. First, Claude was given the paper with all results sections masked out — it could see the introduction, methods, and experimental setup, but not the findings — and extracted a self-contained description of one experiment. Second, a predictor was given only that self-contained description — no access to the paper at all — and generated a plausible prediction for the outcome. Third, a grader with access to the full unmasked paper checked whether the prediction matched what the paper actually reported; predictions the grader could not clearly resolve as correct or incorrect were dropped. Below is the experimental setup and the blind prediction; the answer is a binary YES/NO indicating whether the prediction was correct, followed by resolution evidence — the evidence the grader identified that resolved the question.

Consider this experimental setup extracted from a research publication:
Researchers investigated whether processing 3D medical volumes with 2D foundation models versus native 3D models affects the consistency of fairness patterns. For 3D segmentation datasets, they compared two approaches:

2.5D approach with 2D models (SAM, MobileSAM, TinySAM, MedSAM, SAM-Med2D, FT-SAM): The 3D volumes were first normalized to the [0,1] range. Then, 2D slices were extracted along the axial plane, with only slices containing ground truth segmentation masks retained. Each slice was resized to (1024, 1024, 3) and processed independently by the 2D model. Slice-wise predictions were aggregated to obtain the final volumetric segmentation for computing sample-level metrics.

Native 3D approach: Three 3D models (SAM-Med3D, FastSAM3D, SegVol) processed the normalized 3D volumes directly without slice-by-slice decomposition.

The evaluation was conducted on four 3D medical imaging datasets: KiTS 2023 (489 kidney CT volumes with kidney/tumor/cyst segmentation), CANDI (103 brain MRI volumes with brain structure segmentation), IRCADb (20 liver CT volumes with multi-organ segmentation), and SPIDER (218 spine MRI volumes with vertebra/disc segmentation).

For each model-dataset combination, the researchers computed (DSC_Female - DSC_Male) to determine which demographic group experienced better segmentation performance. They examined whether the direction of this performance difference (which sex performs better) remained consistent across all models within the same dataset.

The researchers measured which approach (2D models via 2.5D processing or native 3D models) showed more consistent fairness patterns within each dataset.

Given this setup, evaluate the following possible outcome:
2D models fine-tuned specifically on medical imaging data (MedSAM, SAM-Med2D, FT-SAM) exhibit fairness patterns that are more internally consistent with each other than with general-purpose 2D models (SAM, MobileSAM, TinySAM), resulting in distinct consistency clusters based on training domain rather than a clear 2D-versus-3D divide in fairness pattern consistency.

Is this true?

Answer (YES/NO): NO